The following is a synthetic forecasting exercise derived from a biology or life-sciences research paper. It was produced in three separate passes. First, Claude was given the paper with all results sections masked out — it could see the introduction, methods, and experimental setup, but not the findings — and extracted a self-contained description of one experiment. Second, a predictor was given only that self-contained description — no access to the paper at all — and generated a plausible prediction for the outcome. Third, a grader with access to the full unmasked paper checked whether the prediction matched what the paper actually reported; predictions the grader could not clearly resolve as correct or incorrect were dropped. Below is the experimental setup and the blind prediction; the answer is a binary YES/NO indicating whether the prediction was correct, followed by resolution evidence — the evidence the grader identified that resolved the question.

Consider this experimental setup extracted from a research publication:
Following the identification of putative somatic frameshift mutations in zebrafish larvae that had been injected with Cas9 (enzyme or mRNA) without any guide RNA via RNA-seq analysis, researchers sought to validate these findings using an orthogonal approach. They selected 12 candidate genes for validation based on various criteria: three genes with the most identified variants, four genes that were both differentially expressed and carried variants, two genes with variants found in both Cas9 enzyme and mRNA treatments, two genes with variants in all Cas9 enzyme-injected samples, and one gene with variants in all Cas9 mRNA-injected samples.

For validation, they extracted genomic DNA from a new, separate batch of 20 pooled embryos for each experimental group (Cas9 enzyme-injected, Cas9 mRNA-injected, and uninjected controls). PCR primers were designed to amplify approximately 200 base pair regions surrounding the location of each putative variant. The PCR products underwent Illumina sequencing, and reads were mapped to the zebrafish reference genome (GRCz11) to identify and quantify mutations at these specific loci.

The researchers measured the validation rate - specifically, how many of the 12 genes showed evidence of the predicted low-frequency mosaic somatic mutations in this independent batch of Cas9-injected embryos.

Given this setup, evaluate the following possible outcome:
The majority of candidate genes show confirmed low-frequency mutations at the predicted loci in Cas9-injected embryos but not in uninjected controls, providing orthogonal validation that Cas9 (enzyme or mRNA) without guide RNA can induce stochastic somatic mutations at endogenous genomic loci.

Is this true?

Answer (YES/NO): YES